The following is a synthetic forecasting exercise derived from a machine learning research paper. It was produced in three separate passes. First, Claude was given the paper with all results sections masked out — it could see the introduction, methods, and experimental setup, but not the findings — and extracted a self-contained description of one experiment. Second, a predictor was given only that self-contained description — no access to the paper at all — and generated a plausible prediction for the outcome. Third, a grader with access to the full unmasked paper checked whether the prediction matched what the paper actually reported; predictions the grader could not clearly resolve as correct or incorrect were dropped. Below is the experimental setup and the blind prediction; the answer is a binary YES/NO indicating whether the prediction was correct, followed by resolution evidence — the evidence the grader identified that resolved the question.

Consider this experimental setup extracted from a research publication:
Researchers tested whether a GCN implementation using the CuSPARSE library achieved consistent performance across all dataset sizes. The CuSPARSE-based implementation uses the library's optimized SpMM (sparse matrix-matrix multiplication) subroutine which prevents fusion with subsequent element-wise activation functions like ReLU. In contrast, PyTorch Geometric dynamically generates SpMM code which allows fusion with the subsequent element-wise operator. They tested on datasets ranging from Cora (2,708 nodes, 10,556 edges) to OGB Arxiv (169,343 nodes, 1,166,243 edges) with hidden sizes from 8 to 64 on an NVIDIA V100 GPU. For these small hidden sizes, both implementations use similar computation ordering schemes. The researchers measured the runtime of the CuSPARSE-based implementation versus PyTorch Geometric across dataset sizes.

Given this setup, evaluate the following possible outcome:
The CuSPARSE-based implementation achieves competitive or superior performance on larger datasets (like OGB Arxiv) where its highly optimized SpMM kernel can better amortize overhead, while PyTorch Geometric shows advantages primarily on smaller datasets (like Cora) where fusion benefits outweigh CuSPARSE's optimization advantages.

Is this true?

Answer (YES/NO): NO